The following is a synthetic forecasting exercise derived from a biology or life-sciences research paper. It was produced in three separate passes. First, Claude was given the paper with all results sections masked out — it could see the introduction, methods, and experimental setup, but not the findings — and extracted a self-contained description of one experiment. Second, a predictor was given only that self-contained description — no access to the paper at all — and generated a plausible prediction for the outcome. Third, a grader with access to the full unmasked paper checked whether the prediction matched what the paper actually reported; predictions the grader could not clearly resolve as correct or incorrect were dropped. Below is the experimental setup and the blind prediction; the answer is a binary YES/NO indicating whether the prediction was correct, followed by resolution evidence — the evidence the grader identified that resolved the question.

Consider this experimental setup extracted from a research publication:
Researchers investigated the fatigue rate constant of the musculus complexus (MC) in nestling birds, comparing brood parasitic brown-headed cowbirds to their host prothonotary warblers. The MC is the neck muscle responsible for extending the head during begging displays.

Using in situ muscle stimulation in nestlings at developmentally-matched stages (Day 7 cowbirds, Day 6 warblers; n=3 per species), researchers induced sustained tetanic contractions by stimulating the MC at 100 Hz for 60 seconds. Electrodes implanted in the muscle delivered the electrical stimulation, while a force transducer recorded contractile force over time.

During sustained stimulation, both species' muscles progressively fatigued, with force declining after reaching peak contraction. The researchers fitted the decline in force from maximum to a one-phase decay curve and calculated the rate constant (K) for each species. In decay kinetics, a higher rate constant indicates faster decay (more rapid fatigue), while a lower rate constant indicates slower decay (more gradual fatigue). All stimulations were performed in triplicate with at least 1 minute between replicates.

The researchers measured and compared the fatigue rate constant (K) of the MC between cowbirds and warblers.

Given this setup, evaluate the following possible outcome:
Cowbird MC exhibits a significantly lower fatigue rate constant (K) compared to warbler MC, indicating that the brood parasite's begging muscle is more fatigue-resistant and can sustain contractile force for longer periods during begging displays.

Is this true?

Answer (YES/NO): YES